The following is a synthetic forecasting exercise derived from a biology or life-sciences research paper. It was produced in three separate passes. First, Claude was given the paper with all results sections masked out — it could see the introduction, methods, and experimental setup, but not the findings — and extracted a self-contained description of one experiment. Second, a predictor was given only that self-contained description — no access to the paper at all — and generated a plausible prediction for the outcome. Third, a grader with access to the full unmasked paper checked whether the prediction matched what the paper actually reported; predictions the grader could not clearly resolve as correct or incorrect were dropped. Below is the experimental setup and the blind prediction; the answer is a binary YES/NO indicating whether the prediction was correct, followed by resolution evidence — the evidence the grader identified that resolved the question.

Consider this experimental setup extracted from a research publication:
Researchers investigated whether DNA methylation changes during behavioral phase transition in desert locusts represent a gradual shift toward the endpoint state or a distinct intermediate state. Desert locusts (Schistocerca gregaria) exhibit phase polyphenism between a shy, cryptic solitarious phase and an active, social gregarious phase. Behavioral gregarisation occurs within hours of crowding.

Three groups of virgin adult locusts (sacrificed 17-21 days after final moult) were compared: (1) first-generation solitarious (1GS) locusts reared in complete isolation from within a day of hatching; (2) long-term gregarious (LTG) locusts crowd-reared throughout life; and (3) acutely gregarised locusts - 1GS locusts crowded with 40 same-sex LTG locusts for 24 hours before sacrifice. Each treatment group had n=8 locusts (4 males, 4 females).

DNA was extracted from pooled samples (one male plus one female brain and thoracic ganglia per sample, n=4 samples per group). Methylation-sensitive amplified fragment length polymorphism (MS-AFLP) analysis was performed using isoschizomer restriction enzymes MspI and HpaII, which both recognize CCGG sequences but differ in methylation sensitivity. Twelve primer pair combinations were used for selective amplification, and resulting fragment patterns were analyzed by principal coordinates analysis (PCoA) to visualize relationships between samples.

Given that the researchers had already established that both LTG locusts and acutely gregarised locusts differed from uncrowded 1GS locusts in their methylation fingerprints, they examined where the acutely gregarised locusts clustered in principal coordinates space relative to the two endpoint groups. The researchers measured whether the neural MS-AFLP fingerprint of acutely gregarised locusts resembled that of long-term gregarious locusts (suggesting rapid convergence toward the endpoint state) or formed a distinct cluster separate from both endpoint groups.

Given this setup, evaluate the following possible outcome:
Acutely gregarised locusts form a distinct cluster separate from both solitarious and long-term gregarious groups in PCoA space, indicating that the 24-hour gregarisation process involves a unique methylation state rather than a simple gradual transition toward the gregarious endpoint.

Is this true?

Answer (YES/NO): YES